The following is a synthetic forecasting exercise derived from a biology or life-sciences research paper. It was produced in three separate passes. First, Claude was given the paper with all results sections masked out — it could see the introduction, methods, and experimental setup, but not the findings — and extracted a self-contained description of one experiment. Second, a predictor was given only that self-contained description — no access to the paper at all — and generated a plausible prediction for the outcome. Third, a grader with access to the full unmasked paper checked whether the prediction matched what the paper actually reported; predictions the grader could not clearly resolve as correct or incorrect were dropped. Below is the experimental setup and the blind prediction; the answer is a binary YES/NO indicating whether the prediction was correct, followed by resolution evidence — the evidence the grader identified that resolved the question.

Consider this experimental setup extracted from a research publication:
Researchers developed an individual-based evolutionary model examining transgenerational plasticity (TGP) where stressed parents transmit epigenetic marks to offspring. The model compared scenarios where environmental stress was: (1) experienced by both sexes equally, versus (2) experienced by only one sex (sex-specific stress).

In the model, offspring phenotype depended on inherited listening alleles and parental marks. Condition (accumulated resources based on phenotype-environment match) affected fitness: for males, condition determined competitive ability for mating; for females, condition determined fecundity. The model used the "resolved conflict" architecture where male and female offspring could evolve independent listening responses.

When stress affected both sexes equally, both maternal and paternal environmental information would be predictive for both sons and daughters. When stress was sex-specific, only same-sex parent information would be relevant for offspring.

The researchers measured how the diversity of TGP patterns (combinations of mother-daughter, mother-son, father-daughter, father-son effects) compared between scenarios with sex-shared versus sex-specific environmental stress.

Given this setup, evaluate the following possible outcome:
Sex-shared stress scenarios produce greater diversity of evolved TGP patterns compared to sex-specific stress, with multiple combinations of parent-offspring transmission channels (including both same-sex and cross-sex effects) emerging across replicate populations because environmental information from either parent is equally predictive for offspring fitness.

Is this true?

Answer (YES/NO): YES